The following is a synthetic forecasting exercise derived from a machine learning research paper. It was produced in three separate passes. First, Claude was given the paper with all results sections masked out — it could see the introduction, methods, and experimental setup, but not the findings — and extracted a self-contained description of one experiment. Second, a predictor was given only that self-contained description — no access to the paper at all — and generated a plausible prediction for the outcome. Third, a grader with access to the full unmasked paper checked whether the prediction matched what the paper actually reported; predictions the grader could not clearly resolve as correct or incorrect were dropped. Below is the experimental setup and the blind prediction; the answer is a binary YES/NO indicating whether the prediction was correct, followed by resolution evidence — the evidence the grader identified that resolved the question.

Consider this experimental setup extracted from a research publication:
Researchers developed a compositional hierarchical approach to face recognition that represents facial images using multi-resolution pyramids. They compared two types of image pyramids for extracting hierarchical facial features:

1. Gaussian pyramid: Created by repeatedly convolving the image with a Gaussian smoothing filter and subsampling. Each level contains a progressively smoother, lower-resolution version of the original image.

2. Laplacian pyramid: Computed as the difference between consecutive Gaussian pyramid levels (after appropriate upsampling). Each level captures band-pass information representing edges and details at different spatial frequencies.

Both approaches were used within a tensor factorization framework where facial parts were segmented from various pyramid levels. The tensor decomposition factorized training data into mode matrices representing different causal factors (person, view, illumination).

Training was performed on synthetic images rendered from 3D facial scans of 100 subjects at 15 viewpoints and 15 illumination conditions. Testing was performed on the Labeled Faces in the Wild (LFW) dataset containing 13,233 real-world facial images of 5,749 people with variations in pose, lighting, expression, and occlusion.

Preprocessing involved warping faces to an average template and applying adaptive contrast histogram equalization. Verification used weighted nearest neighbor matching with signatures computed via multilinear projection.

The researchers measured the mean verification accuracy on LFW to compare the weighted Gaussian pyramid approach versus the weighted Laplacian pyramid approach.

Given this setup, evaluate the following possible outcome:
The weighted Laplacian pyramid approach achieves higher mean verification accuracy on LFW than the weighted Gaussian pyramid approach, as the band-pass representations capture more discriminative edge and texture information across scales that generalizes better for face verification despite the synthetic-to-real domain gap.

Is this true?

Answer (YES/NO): YES